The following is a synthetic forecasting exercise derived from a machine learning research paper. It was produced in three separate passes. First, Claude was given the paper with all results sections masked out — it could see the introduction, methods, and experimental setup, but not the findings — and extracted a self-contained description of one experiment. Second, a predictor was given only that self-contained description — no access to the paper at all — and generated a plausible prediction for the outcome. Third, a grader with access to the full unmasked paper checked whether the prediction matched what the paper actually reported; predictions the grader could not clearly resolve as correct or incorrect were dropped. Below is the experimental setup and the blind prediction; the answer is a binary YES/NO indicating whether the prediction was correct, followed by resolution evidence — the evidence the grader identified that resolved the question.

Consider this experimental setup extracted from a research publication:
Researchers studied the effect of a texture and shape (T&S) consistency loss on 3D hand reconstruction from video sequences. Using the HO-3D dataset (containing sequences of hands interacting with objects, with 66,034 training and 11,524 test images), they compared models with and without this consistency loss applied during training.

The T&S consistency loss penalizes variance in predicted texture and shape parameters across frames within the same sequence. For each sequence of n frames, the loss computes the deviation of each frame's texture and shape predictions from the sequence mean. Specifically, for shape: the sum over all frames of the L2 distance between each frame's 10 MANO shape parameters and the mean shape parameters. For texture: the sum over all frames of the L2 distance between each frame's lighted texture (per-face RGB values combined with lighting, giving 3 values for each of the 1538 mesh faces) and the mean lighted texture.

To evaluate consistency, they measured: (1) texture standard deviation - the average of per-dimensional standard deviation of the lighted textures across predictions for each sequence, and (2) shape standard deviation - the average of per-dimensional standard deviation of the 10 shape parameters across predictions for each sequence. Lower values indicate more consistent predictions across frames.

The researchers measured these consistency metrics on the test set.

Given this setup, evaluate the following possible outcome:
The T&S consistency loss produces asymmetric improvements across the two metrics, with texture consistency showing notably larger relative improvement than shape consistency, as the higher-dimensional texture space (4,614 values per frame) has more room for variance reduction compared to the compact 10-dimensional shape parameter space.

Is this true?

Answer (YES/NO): YES